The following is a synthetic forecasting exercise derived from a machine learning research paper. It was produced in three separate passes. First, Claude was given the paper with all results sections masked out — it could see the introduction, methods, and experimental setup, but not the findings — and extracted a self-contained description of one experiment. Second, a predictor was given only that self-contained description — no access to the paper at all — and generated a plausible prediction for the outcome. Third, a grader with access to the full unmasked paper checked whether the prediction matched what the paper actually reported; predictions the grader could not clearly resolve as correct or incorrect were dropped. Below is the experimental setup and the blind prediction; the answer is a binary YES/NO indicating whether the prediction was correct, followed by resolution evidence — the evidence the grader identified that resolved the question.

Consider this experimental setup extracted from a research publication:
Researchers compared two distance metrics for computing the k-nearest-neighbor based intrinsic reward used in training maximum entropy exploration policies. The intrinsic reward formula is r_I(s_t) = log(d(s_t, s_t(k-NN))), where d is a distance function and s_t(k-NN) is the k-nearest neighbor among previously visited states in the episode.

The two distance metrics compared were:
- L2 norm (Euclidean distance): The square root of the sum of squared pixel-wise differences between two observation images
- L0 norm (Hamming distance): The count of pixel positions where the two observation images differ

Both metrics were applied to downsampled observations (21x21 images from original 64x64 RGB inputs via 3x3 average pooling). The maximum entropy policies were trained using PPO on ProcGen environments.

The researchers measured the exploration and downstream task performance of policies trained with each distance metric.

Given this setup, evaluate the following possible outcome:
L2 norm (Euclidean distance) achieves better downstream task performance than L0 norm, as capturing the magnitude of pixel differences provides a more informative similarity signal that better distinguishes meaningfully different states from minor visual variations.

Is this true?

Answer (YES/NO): NO